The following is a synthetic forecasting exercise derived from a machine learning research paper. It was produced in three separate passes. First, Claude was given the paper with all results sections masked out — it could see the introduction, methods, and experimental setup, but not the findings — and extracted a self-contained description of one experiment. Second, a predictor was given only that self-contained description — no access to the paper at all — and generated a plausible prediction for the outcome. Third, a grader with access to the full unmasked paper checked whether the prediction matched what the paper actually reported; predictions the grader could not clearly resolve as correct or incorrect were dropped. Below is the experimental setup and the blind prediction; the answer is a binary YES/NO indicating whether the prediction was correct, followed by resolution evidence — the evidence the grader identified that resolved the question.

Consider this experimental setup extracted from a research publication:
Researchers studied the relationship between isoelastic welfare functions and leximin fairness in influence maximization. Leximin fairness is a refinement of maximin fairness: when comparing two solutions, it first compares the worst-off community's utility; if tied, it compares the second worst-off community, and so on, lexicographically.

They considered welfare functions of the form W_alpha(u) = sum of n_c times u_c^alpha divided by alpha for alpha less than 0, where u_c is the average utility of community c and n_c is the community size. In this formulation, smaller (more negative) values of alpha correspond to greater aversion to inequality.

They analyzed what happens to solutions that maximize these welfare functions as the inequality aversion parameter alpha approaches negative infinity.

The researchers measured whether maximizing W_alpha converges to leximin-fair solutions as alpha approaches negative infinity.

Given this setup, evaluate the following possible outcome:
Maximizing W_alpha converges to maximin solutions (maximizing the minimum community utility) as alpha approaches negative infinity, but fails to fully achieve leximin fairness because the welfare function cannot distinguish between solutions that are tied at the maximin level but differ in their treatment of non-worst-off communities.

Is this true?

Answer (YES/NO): NO